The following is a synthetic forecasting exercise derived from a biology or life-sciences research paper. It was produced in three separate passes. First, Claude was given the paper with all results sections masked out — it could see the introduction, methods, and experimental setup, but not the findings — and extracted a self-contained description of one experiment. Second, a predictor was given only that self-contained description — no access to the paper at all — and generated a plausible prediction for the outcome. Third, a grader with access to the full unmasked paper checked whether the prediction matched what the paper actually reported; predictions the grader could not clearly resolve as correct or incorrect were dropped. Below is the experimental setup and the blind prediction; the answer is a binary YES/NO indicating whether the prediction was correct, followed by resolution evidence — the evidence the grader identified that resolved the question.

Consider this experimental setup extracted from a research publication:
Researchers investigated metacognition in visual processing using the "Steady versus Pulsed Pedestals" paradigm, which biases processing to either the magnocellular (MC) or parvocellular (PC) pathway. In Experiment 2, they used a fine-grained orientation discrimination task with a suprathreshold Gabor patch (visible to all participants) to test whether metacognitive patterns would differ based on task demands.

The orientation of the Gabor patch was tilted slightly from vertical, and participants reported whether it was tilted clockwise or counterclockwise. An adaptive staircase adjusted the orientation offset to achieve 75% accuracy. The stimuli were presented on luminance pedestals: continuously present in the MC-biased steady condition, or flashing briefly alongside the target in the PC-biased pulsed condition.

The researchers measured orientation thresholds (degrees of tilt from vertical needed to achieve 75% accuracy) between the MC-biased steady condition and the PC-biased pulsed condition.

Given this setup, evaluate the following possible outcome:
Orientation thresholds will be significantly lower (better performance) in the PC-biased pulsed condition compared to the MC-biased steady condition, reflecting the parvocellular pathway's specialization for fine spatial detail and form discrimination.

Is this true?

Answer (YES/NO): NO